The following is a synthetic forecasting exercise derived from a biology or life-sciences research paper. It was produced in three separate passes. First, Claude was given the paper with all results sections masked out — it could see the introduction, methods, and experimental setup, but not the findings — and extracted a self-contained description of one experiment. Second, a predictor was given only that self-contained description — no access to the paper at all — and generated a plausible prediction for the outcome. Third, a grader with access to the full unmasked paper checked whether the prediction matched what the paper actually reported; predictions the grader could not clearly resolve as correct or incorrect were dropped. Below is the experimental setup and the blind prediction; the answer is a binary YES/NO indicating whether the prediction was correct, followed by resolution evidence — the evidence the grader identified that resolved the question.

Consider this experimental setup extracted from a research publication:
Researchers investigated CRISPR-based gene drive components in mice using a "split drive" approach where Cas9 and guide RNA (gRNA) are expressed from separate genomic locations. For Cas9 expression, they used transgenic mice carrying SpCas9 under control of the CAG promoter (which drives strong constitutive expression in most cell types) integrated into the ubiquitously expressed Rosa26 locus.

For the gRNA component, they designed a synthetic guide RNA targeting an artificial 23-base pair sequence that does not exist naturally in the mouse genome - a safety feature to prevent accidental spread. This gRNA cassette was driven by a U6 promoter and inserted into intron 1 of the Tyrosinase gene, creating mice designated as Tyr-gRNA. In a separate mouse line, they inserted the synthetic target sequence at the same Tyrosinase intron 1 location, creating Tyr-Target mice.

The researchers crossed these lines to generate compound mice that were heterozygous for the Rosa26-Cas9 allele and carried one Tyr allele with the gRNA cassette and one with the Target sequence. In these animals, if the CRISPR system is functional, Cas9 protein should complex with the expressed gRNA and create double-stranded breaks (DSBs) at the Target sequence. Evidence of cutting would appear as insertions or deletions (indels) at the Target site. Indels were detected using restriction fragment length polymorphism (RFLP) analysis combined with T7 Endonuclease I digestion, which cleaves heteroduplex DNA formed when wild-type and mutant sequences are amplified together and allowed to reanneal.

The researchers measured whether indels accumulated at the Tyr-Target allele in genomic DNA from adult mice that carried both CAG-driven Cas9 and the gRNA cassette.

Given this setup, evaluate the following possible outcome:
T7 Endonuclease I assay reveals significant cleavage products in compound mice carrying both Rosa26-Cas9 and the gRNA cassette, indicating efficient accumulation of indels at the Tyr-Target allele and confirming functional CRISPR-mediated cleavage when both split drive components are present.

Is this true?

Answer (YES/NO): YES